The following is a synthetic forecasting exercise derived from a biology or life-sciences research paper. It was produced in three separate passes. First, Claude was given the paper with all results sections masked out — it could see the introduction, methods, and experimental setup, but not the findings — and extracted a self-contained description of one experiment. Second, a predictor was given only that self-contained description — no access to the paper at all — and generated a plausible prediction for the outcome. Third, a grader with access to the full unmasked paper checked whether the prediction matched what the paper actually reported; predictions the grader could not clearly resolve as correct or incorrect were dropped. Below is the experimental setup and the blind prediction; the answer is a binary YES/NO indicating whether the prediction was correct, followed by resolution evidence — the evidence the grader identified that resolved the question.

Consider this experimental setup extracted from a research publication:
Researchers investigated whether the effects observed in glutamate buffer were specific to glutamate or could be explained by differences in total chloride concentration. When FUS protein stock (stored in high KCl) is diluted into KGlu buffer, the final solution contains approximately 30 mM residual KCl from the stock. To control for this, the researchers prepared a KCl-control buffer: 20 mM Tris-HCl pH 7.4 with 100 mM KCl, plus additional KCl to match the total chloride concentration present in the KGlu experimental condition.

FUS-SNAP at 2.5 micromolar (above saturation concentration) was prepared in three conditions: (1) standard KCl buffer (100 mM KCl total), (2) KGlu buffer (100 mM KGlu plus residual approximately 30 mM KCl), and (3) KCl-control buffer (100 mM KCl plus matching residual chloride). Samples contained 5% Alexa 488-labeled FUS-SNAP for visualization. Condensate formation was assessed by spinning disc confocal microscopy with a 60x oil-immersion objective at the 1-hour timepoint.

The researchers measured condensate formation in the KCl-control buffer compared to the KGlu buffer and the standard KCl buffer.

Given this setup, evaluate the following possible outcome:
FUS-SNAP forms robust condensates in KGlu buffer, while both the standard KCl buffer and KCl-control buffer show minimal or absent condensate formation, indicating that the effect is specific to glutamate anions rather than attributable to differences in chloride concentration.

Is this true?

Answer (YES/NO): YES